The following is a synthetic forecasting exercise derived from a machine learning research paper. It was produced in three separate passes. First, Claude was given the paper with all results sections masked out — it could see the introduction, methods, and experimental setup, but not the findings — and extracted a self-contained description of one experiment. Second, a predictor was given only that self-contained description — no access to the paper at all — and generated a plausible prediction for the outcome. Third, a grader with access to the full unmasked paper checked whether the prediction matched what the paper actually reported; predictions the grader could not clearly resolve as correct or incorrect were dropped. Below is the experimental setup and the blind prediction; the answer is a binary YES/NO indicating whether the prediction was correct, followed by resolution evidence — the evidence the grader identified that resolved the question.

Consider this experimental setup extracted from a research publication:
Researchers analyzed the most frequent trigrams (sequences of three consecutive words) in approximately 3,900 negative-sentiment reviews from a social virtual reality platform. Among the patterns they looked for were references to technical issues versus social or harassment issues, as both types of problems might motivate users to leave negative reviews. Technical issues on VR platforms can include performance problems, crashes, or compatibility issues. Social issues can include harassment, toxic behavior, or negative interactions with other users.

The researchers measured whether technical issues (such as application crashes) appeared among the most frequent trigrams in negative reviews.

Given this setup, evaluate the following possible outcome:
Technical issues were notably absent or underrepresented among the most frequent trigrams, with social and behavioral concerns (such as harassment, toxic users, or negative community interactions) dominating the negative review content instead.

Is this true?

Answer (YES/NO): YES